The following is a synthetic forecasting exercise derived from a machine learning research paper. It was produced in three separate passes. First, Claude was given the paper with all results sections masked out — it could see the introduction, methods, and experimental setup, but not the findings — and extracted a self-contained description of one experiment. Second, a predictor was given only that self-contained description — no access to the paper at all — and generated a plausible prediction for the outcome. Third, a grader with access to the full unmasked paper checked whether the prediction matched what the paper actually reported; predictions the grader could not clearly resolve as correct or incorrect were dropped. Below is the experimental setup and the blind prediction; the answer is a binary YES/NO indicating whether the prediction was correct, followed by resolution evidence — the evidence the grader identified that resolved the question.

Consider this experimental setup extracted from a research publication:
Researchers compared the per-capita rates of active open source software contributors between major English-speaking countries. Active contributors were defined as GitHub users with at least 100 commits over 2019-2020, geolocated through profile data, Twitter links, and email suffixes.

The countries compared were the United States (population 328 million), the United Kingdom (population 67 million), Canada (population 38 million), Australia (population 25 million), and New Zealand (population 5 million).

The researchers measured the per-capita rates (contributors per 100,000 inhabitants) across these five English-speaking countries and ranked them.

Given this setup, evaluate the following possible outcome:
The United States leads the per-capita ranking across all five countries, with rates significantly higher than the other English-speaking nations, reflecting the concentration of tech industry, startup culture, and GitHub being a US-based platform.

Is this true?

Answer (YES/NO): NO